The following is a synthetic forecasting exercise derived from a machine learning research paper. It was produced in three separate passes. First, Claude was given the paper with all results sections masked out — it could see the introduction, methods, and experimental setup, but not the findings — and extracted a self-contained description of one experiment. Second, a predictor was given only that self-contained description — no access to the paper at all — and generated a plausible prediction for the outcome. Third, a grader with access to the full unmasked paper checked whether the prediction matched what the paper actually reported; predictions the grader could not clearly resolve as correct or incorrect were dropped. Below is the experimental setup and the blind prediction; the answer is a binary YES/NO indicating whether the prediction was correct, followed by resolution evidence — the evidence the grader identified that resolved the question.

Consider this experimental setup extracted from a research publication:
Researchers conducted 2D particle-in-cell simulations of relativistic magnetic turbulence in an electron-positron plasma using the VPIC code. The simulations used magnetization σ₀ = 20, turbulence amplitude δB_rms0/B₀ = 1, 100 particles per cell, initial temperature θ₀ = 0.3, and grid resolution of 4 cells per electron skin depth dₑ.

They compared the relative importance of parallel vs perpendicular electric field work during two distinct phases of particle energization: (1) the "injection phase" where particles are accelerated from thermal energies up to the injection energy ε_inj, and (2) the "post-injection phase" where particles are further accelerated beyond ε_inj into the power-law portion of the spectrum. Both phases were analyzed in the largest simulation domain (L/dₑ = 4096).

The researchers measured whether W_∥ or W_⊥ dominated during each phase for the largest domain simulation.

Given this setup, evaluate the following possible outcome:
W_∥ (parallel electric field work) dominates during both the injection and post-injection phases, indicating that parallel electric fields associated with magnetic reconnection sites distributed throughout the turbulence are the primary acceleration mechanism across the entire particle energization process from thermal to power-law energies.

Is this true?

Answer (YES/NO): NO